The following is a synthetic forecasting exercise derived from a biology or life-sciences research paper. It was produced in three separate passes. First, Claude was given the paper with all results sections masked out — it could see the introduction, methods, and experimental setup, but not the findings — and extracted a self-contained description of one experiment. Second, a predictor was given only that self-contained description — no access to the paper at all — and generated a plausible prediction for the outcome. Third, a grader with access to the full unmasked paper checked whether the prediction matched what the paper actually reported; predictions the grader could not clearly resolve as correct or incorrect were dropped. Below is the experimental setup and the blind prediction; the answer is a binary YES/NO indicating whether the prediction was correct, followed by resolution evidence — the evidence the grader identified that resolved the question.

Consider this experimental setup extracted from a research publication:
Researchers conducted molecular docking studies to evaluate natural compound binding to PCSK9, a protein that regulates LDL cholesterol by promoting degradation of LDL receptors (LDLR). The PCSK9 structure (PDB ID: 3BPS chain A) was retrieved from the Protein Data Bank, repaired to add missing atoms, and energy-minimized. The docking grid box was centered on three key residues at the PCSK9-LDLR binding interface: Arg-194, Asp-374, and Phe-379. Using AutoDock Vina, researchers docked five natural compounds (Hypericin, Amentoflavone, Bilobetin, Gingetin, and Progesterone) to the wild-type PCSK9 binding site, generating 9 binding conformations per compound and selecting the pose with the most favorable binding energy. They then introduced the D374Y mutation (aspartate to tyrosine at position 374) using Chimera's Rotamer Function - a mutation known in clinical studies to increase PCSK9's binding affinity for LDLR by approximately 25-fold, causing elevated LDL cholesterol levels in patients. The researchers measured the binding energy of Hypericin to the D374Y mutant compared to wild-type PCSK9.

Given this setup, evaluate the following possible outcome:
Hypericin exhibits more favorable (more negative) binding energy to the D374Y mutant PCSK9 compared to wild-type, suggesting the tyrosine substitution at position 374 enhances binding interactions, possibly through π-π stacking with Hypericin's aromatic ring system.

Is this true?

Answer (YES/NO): NO